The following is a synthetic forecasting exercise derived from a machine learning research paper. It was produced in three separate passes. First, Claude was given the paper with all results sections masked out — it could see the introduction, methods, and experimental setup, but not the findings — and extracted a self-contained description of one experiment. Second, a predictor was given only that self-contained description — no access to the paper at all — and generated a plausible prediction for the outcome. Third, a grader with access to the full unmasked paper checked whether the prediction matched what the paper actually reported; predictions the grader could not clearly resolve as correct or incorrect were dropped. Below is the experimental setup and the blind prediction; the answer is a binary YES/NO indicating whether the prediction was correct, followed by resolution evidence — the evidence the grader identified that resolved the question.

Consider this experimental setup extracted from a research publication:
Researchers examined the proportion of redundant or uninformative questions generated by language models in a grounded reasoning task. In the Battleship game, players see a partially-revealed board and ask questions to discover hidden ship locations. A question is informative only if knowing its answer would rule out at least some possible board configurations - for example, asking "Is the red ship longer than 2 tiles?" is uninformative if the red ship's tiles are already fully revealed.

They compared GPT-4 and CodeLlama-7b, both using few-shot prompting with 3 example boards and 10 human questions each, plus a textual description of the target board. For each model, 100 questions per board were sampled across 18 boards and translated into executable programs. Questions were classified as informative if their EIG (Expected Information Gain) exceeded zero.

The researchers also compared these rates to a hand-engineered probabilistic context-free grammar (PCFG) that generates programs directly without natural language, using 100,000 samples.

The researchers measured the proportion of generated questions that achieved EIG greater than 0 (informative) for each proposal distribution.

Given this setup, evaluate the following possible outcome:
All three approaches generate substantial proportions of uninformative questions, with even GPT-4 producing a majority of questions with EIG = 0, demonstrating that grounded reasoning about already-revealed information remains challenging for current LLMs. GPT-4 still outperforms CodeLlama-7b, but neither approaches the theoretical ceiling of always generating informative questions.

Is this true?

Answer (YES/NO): NO